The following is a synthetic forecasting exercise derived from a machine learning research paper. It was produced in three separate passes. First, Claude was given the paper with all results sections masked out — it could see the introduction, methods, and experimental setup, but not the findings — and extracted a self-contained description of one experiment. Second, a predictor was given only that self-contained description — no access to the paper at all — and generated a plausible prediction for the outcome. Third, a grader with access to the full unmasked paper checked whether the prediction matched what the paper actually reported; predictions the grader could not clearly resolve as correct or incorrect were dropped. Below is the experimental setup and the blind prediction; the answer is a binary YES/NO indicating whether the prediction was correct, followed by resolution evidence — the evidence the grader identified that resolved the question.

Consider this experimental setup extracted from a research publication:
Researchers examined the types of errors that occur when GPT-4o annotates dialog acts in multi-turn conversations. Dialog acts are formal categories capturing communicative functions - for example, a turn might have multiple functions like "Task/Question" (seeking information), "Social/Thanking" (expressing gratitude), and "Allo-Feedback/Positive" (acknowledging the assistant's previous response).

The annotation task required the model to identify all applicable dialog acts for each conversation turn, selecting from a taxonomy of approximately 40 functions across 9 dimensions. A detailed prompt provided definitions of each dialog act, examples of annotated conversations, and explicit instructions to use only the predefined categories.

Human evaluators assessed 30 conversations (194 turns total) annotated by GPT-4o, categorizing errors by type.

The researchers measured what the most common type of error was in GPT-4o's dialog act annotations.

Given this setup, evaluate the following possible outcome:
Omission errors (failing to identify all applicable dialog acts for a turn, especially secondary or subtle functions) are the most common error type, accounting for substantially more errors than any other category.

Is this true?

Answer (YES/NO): YES